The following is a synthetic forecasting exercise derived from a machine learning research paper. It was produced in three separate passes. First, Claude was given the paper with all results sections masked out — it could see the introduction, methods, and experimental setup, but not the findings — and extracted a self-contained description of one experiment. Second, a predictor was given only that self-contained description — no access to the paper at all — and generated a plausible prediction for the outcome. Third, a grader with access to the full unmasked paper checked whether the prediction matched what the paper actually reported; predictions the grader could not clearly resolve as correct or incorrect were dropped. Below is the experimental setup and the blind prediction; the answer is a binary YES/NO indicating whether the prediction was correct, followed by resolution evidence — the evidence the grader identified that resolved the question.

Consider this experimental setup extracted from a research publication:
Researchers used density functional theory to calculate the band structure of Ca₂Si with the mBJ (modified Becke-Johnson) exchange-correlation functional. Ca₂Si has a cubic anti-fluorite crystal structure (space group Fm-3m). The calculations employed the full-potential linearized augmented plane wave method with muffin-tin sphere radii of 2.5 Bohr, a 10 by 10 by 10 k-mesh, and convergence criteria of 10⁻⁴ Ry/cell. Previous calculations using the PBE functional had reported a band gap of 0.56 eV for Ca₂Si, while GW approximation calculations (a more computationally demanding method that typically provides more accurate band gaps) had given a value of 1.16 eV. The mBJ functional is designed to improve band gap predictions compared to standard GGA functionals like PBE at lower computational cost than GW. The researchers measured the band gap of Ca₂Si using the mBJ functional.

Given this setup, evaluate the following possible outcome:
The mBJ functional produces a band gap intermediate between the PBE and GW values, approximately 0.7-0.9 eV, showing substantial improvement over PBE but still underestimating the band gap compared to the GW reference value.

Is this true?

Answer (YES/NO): NO